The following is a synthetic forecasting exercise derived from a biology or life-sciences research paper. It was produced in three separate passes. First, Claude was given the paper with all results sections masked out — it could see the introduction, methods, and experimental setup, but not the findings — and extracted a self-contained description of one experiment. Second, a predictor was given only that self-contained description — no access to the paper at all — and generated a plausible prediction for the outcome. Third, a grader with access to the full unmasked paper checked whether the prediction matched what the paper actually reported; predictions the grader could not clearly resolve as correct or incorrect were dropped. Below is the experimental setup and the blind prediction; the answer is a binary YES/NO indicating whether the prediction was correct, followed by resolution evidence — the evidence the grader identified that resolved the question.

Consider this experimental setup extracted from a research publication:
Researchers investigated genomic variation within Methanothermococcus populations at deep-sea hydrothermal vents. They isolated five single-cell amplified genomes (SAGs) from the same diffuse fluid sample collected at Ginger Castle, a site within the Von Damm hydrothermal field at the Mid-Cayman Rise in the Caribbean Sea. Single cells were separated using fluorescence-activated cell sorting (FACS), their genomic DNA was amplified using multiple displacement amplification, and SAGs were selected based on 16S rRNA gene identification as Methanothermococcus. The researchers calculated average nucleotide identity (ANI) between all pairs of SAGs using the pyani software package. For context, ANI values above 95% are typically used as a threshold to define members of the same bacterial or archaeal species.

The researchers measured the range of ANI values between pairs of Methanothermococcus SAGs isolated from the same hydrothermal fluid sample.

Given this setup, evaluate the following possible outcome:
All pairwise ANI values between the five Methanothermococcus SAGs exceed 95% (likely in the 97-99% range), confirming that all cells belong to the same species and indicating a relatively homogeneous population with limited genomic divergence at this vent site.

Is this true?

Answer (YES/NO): NO